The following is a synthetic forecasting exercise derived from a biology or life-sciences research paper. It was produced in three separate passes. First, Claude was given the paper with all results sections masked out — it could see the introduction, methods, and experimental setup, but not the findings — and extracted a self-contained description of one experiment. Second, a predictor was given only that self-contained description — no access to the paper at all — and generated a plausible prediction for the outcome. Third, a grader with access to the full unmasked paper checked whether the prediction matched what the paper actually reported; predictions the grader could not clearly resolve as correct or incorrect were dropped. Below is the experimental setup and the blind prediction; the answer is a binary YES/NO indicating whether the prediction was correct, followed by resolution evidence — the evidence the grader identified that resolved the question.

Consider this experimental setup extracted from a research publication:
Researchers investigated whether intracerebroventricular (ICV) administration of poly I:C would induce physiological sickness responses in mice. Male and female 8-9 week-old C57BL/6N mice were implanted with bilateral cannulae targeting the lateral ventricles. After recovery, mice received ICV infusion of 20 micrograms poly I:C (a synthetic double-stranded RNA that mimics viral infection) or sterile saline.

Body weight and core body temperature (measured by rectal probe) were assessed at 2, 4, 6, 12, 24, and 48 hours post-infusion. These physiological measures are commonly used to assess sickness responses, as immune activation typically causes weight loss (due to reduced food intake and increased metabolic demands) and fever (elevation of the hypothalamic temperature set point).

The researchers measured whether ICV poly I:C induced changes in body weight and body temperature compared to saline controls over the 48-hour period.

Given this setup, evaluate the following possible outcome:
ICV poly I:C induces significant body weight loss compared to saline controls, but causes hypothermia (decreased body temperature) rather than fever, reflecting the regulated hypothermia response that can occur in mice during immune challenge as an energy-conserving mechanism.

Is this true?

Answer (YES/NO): NO